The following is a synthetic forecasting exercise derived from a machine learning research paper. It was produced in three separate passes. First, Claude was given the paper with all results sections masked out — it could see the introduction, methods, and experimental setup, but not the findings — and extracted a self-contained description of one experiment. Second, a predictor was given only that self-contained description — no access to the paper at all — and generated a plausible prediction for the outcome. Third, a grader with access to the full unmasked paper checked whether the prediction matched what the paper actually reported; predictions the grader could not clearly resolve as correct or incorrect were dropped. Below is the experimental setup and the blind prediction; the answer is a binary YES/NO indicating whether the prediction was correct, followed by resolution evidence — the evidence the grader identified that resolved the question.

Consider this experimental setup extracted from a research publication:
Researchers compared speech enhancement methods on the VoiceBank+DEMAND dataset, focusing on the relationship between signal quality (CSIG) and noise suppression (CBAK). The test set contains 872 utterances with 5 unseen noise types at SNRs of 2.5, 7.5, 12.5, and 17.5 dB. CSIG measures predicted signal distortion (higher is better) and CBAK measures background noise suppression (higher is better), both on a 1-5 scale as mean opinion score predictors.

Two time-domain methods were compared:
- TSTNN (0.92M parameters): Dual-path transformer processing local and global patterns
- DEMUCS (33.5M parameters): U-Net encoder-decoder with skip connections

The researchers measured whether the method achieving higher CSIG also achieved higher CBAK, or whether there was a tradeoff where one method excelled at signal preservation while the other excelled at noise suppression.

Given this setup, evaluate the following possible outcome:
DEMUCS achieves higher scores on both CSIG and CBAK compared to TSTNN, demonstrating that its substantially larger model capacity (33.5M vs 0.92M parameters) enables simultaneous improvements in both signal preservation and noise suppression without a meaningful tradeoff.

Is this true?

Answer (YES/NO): NO